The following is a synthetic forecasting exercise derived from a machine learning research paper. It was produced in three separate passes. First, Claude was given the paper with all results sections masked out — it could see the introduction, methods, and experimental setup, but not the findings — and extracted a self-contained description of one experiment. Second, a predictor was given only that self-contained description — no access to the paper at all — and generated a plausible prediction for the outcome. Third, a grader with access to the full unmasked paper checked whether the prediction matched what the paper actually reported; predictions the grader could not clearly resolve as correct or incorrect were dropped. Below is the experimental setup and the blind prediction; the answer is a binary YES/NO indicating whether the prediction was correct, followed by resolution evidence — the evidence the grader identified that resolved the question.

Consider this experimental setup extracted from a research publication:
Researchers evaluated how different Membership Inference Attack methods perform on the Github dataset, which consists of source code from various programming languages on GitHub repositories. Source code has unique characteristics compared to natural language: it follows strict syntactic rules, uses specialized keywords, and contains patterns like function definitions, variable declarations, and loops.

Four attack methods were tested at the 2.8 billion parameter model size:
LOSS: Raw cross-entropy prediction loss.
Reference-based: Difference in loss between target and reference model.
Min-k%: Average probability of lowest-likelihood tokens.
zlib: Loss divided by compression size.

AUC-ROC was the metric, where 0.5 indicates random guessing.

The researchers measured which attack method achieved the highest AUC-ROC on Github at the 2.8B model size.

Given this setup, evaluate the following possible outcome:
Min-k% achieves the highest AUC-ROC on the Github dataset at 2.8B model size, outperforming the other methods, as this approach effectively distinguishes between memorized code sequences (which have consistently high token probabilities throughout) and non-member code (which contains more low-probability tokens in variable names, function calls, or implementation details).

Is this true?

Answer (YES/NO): YES